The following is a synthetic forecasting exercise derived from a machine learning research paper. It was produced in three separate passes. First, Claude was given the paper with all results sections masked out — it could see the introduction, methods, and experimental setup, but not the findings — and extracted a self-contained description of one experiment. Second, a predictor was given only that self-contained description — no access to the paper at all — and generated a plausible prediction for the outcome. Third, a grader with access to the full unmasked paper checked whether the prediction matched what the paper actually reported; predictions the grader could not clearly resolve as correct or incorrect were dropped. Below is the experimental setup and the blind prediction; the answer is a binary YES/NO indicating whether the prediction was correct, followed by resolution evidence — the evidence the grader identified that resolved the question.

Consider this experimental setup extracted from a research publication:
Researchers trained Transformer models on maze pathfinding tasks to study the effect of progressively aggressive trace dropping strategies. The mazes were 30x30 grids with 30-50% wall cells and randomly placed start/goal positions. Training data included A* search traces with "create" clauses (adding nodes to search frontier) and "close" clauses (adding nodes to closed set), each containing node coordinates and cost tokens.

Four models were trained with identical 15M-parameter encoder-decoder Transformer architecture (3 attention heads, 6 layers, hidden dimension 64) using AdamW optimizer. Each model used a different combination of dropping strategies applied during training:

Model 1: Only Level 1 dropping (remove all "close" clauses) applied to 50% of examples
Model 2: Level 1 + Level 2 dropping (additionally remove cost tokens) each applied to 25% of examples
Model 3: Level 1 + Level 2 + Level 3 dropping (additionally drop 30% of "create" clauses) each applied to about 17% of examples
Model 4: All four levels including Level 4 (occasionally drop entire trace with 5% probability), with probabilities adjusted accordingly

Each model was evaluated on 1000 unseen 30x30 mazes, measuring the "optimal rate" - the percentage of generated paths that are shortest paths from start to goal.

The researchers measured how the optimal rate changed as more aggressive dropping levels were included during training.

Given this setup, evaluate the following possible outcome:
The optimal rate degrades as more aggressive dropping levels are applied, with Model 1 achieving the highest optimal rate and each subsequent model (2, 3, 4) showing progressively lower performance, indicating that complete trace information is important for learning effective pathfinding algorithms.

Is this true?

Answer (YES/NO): NO